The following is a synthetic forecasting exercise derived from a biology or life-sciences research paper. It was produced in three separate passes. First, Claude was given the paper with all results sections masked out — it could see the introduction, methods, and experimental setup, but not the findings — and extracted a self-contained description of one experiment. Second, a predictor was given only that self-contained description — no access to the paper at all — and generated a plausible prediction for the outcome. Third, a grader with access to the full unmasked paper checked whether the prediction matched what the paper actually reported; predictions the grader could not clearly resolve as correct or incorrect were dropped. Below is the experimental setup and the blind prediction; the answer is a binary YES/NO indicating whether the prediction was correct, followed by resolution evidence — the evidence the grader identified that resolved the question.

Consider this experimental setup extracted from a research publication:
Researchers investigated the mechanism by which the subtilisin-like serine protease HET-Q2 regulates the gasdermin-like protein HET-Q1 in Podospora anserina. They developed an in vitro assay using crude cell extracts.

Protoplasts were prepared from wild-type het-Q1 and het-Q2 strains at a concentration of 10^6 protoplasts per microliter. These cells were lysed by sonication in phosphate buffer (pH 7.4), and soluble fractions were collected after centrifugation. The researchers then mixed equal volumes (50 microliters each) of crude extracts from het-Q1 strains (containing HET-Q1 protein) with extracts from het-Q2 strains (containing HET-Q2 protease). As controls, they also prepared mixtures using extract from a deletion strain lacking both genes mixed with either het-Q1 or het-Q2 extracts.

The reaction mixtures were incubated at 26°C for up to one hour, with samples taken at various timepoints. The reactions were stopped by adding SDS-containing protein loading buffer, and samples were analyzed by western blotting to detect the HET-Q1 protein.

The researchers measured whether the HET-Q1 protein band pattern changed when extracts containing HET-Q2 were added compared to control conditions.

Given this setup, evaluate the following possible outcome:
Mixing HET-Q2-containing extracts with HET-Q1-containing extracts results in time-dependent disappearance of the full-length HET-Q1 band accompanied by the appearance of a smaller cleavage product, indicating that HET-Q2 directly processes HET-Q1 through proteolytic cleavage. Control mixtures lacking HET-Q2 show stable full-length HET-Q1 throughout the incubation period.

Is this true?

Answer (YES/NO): YES